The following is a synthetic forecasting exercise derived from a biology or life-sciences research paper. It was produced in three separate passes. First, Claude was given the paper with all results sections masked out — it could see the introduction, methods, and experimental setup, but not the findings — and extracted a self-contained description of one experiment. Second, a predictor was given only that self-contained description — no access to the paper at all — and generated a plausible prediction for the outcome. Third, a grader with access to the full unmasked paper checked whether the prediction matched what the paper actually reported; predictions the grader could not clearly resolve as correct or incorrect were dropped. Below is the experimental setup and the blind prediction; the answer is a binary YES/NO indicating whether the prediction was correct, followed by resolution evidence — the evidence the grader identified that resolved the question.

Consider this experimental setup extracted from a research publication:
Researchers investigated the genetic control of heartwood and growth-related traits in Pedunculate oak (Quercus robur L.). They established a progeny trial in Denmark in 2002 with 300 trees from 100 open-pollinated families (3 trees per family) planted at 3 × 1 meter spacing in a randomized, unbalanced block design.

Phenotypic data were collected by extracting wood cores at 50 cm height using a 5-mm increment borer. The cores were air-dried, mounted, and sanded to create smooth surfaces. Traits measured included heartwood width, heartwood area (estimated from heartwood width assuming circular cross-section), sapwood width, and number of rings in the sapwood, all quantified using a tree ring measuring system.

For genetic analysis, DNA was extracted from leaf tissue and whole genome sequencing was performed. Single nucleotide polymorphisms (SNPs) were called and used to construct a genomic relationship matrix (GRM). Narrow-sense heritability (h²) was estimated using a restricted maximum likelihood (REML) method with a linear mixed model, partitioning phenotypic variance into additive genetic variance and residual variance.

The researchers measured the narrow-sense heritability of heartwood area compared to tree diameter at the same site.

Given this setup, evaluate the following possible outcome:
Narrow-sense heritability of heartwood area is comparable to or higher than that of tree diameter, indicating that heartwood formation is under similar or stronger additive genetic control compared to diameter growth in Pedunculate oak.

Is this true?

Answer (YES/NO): YES